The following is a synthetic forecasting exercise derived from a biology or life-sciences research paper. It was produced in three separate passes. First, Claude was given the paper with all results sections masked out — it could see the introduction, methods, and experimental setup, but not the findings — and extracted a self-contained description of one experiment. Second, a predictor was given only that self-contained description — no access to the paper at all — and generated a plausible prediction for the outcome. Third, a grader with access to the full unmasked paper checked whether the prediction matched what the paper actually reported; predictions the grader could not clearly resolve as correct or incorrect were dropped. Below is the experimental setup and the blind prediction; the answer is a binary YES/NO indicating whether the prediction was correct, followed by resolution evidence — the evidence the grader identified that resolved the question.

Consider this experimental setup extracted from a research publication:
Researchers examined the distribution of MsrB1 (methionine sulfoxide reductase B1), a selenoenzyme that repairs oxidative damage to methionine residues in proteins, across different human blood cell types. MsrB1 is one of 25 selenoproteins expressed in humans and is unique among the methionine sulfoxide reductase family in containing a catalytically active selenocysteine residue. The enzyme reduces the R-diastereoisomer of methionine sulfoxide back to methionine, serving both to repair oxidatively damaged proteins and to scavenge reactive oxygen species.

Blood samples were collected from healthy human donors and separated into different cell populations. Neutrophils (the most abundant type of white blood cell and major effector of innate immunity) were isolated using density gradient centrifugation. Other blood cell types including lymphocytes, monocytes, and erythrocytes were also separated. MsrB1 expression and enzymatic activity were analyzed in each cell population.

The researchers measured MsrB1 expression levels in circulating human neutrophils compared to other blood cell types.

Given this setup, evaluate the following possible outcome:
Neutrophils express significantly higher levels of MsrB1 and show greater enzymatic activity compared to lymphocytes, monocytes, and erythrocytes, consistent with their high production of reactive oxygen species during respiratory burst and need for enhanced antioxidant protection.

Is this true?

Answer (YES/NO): YES